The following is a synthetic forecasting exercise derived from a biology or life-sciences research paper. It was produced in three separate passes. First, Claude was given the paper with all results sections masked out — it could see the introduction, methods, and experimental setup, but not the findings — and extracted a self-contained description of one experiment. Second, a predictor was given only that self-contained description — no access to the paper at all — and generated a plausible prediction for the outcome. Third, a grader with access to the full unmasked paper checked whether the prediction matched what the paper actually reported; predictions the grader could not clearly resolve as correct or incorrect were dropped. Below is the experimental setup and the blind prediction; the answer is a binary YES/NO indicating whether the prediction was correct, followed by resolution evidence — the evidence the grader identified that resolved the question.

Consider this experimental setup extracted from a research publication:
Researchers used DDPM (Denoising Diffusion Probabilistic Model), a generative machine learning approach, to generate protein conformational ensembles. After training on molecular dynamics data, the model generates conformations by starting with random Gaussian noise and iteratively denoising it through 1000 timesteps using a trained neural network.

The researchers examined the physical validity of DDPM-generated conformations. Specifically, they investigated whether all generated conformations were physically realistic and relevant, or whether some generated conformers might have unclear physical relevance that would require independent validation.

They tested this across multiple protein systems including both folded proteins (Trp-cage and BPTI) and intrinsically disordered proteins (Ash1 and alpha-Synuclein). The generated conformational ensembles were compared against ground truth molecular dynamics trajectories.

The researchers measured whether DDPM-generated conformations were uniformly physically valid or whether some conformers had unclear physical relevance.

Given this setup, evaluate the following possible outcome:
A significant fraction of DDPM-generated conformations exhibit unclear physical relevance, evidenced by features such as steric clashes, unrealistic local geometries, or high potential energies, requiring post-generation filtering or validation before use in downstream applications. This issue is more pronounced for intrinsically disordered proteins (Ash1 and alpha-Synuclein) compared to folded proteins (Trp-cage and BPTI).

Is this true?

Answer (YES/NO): NO